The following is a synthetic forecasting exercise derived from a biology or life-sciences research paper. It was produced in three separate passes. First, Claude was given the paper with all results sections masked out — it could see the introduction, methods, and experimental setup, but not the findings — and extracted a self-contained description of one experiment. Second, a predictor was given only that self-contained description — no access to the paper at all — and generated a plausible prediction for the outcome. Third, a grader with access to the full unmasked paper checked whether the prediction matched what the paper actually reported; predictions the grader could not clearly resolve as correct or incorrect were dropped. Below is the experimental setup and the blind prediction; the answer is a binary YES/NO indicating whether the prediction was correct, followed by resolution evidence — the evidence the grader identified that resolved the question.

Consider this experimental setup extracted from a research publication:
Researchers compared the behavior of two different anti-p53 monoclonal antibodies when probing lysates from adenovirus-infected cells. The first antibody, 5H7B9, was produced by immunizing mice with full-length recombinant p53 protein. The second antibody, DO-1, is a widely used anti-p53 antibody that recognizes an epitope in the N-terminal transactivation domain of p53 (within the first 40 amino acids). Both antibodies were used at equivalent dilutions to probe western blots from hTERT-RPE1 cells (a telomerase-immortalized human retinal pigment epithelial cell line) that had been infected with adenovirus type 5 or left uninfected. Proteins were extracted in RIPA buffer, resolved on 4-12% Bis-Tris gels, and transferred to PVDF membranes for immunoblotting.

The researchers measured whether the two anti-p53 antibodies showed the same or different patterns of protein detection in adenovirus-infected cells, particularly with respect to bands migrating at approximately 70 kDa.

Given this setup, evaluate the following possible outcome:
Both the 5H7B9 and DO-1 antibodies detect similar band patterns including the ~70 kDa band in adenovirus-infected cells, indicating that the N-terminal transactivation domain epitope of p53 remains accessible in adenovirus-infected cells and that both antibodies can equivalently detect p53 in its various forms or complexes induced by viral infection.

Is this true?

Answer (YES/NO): NO